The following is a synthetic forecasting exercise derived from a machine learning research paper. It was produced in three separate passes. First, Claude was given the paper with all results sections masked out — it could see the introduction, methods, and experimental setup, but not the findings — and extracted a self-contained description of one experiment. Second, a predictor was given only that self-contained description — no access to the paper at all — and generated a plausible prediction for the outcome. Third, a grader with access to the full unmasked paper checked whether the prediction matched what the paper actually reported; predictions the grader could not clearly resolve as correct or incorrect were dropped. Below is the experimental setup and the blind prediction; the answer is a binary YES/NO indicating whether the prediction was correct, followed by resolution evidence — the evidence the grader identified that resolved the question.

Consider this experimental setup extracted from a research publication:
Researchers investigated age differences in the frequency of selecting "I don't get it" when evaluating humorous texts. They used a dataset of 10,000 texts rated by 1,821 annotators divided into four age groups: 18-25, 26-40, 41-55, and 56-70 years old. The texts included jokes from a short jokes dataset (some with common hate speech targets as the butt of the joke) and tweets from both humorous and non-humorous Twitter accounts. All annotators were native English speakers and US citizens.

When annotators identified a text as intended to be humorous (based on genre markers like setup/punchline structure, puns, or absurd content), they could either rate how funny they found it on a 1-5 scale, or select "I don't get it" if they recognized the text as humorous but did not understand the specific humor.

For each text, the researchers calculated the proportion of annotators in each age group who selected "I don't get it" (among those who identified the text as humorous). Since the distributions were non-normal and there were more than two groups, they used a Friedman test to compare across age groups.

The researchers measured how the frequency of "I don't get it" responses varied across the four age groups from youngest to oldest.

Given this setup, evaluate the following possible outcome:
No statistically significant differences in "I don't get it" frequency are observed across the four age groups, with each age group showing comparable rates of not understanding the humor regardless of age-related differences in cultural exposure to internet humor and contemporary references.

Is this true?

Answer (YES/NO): YES